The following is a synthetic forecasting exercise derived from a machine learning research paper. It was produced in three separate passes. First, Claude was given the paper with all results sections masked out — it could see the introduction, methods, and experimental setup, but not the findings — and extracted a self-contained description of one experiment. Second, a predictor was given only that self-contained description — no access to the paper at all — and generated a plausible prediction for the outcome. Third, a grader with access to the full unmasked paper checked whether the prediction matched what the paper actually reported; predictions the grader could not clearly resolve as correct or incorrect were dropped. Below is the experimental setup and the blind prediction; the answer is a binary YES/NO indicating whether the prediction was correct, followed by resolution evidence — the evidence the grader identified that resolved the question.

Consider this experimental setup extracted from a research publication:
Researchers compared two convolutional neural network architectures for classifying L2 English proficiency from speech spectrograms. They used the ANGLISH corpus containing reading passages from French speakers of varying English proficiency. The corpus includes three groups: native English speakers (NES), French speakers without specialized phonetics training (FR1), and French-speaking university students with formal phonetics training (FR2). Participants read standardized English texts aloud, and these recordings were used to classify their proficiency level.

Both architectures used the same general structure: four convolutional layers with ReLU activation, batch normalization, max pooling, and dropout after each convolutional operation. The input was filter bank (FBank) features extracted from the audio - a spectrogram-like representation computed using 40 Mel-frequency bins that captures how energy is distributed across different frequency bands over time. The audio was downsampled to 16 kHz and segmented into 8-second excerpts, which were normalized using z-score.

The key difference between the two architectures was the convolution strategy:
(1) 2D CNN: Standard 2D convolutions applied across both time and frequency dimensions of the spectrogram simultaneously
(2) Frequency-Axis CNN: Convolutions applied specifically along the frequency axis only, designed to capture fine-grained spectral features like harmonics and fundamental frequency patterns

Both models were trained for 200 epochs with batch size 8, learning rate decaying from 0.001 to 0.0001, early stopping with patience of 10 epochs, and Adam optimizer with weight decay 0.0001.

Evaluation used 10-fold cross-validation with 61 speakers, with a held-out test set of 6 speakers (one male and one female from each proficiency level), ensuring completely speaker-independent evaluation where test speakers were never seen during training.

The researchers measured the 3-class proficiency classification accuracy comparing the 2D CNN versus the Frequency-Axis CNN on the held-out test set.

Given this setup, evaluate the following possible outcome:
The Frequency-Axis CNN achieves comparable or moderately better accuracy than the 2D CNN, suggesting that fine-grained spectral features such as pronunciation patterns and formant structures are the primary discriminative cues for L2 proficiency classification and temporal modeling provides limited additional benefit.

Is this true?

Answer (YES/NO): YES